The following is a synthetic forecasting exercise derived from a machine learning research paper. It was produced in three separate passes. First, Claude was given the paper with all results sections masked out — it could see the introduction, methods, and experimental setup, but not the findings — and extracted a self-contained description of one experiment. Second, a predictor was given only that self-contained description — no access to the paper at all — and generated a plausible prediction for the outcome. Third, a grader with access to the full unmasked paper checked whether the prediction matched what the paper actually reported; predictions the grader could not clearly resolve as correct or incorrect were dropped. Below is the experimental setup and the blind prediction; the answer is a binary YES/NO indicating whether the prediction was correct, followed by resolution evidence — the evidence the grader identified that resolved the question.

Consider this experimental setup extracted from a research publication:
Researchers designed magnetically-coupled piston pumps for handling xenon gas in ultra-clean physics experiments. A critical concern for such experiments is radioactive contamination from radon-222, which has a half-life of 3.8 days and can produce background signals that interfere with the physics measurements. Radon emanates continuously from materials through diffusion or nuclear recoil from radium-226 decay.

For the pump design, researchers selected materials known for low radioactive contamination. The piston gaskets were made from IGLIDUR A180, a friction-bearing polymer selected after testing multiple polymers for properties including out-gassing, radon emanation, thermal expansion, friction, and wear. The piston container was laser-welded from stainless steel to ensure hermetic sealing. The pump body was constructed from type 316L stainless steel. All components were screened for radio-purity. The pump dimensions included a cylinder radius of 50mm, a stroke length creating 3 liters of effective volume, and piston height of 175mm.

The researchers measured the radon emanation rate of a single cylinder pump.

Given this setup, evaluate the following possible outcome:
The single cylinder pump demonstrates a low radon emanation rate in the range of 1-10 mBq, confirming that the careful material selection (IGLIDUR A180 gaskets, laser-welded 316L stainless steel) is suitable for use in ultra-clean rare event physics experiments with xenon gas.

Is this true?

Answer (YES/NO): NO